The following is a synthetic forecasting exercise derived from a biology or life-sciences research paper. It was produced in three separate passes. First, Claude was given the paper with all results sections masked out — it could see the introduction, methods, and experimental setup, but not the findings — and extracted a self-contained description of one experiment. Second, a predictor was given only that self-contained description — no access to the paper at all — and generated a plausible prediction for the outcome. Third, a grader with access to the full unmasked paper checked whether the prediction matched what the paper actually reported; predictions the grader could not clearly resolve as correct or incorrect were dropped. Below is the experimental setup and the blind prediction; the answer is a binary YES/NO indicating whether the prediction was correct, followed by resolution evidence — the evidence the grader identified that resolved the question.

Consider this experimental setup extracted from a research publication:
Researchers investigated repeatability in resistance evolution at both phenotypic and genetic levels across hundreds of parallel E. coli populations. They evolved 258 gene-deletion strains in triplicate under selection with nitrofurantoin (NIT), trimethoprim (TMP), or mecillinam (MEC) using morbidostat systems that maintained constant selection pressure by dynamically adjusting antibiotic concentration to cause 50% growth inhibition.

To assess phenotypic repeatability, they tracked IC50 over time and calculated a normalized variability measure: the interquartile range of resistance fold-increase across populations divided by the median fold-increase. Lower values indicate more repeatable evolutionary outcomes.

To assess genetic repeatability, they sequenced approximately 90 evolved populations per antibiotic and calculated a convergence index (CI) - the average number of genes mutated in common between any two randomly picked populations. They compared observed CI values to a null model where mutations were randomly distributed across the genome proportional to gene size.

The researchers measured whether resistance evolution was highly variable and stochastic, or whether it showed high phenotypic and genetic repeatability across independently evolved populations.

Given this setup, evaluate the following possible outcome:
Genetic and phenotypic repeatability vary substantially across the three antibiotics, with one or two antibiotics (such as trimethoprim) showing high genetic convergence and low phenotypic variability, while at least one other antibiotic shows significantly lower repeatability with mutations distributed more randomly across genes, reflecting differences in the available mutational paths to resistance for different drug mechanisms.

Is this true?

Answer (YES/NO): NO